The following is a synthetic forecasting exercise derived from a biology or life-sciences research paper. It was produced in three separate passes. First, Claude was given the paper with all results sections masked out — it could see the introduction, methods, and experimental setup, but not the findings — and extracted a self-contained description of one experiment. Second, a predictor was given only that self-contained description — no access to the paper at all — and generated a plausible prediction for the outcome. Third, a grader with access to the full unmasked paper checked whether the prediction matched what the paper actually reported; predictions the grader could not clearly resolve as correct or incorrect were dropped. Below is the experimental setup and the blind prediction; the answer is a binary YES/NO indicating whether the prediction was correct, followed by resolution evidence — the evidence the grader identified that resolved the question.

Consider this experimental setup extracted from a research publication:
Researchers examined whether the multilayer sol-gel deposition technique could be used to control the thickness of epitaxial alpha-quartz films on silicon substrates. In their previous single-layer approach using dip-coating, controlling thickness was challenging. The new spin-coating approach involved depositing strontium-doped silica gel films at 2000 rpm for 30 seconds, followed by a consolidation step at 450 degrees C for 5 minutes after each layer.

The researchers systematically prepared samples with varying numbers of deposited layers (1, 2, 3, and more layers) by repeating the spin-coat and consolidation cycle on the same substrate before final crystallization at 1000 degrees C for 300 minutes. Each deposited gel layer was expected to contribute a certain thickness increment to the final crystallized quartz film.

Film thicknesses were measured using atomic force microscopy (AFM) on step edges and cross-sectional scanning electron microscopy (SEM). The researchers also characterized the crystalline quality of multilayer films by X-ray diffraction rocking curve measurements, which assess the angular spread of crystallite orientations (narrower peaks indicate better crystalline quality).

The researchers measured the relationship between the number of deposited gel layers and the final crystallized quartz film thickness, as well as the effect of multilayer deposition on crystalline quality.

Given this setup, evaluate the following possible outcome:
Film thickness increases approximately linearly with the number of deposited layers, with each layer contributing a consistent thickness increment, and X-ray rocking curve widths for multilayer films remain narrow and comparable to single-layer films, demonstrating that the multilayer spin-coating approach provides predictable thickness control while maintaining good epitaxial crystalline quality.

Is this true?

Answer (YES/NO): YES